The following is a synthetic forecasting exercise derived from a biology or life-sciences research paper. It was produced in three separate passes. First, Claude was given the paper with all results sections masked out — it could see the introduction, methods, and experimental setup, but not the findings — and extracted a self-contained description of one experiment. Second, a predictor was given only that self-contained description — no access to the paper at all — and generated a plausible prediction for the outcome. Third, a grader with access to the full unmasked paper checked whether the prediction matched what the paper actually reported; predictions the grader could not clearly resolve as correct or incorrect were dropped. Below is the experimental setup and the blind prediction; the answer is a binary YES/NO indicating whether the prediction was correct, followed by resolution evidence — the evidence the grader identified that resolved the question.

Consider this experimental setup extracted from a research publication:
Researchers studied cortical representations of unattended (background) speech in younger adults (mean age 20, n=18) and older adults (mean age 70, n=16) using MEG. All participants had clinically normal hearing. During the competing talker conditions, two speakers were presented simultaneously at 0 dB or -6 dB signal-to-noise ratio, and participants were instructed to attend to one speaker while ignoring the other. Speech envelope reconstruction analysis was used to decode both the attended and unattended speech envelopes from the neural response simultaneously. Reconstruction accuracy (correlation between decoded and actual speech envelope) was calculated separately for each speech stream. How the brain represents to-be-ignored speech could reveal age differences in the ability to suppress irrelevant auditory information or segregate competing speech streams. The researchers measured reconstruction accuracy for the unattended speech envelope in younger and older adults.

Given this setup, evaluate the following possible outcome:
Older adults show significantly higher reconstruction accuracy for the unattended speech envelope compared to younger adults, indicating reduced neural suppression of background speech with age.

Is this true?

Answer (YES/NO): YES